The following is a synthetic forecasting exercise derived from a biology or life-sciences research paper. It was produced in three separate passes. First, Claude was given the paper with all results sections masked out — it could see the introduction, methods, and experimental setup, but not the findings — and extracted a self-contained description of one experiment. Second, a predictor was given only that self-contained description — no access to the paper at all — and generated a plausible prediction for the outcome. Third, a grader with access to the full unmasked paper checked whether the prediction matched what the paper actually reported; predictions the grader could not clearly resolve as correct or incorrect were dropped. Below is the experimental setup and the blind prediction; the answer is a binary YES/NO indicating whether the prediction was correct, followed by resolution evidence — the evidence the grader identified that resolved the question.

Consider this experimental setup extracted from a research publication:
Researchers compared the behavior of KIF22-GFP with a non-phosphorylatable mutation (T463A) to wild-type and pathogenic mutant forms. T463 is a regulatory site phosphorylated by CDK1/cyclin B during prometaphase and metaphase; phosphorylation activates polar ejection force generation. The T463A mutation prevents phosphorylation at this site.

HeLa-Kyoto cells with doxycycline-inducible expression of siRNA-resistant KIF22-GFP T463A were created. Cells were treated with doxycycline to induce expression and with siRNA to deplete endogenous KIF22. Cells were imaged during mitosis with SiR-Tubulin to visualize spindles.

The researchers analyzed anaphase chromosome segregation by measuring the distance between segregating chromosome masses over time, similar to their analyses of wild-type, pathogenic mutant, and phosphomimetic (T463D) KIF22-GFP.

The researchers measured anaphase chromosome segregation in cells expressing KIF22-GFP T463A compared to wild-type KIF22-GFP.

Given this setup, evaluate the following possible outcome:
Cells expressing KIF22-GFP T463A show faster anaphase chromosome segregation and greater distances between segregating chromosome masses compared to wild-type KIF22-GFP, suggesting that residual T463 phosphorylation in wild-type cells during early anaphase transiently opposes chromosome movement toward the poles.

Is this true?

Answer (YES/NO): NO